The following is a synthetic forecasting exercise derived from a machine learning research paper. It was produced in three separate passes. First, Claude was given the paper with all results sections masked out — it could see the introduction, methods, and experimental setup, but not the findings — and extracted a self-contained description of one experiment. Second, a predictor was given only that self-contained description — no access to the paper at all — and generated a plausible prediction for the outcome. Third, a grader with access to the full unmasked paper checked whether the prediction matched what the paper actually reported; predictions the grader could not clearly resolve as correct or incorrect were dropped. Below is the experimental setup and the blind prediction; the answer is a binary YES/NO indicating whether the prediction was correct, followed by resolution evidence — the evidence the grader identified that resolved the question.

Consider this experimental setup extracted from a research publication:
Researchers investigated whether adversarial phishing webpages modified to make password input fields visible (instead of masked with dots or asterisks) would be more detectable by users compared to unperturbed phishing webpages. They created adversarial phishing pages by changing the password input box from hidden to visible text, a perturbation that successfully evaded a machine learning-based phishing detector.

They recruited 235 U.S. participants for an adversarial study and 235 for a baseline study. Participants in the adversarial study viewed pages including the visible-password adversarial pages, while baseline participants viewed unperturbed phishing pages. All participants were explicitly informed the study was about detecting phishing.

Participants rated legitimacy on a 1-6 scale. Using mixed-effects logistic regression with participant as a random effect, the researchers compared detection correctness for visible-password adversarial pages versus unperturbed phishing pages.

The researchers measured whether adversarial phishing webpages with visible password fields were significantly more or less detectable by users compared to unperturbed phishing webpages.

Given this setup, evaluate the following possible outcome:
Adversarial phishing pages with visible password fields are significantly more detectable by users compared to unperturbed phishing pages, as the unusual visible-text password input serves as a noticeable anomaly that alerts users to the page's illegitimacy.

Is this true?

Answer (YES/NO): NO